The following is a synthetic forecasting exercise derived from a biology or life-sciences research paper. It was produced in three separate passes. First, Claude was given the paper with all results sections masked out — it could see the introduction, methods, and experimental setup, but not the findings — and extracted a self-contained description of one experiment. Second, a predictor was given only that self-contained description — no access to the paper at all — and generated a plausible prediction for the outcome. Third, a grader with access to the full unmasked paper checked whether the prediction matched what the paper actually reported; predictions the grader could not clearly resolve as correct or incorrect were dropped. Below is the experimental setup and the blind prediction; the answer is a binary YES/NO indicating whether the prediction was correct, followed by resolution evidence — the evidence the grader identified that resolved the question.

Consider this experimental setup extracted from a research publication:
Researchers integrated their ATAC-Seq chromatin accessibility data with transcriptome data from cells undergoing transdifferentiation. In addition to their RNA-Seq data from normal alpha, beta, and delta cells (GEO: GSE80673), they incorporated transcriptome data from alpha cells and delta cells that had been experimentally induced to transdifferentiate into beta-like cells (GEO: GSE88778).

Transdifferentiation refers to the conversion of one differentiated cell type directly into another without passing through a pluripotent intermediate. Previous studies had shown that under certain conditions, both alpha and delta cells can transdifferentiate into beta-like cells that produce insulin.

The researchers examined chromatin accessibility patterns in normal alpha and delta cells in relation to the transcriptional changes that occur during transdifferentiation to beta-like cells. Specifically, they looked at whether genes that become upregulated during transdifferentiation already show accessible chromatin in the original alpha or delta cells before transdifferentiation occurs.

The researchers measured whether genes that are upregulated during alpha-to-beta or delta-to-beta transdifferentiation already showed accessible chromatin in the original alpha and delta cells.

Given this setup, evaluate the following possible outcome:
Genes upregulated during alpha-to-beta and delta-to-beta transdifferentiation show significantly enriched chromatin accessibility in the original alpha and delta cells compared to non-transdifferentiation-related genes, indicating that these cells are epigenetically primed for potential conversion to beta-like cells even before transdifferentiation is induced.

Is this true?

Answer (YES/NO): YES